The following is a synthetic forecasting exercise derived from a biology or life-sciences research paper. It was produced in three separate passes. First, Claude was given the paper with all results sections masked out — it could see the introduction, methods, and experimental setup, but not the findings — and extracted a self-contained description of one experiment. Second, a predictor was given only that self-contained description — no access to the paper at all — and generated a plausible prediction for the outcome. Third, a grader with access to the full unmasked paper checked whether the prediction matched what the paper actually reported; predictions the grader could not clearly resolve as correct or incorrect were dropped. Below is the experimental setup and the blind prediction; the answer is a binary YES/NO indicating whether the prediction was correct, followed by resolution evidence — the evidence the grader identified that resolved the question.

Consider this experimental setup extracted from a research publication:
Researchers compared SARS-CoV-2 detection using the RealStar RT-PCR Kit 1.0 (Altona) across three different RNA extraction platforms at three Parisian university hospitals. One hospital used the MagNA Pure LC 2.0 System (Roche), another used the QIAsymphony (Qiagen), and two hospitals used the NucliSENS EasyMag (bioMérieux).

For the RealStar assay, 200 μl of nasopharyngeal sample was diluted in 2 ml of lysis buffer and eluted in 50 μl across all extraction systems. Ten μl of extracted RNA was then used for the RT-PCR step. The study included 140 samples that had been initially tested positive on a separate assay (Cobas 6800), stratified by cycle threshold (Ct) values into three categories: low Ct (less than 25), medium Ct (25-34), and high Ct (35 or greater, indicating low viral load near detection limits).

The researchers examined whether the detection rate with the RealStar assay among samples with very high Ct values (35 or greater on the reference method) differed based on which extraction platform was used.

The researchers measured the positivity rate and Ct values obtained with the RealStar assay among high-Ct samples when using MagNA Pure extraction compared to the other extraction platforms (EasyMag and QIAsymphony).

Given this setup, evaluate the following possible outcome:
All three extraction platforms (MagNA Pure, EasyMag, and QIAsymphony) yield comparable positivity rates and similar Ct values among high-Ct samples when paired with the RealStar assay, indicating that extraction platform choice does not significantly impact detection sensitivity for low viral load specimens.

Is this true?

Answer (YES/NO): NO